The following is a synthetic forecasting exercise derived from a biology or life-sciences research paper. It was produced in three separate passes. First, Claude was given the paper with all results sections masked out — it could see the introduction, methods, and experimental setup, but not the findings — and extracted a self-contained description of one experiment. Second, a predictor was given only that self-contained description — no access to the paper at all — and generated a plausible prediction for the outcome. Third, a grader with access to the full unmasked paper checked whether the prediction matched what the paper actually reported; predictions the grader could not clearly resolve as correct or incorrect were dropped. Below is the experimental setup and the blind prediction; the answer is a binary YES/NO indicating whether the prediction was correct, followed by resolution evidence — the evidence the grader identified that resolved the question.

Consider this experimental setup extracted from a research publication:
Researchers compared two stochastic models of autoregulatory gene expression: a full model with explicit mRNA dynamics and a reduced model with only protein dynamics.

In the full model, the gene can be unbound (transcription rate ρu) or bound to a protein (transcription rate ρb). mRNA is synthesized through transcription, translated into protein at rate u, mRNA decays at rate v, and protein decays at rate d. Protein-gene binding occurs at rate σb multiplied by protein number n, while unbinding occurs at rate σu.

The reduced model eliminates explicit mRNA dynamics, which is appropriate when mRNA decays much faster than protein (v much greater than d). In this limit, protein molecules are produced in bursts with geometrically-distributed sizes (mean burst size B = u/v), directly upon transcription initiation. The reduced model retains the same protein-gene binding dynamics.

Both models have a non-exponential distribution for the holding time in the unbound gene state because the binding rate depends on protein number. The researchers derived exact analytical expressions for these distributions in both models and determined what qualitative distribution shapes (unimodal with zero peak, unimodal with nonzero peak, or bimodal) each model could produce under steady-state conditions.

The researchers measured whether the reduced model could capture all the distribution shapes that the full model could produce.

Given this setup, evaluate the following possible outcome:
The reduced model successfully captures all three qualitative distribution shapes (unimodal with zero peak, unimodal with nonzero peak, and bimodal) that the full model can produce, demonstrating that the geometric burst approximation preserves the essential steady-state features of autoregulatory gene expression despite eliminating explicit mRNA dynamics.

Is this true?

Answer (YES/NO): NO